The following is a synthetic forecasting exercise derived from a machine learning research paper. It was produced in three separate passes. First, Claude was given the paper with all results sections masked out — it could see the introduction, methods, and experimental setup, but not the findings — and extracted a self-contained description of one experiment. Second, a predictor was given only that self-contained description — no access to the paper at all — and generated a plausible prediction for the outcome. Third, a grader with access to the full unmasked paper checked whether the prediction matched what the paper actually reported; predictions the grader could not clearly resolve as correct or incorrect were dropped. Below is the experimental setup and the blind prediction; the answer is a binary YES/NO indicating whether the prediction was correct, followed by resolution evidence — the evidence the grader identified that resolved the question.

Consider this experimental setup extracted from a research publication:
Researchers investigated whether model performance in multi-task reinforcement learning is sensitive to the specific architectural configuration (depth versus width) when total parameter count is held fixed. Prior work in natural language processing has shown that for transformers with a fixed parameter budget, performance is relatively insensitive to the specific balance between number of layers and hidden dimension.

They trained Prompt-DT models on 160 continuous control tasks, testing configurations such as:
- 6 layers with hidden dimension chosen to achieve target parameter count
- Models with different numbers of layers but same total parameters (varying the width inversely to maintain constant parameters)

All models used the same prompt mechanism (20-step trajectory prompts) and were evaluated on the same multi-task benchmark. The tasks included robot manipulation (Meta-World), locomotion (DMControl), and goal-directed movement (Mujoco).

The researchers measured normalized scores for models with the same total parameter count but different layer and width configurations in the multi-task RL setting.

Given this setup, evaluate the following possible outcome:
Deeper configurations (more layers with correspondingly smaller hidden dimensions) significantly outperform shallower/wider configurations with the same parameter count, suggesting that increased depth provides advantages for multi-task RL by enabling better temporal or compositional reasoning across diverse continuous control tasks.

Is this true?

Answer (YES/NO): NO